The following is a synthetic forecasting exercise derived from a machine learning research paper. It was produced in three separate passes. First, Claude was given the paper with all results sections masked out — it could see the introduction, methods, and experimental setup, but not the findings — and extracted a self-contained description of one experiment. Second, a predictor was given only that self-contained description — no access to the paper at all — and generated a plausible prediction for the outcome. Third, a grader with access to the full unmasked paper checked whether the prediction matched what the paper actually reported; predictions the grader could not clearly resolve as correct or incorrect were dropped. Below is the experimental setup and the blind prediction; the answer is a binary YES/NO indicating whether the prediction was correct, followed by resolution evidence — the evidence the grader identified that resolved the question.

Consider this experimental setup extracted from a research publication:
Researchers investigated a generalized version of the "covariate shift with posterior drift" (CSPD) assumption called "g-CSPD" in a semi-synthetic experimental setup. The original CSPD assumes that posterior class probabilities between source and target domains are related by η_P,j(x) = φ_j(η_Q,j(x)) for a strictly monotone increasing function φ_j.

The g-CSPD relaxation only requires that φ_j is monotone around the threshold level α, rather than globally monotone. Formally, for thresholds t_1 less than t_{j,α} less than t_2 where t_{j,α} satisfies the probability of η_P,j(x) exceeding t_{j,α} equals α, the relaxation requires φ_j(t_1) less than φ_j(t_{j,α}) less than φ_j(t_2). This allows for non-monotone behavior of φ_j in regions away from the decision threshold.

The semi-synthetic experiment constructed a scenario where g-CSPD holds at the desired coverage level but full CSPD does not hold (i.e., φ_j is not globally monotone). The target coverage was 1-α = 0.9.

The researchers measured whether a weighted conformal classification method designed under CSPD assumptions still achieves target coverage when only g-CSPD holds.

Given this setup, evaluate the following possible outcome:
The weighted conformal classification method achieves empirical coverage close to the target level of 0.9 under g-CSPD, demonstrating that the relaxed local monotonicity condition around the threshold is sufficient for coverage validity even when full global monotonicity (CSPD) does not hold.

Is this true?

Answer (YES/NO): YES